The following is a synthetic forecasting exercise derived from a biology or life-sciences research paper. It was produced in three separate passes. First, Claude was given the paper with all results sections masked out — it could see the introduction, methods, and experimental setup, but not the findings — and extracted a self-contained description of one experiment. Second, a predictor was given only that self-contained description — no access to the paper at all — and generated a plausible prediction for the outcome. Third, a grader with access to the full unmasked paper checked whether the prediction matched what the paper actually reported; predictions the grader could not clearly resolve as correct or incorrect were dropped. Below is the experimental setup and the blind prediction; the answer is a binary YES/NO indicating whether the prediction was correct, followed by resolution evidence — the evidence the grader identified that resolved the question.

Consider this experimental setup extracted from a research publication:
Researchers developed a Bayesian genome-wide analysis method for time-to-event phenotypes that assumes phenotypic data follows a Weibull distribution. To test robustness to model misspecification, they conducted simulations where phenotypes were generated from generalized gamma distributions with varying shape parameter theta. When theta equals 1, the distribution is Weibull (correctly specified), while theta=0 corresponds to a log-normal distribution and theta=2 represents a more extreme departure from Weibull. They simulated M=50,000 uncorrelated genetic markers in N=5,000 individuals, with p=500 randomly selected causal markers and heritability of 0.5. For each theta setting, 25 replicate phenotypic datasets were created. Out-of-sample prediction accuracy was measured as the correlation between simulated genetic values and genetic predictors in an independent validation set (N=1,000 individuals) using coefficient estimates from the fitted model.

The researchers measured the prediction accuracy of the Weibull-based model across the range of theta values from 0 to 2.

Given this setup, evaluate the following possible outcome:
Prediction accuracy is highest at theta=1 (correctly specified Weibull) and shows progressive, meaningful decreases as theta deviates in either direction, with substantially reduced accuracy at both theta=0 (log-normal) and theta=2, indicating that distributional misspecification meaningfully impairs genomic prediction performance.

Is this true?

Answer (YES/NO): NO